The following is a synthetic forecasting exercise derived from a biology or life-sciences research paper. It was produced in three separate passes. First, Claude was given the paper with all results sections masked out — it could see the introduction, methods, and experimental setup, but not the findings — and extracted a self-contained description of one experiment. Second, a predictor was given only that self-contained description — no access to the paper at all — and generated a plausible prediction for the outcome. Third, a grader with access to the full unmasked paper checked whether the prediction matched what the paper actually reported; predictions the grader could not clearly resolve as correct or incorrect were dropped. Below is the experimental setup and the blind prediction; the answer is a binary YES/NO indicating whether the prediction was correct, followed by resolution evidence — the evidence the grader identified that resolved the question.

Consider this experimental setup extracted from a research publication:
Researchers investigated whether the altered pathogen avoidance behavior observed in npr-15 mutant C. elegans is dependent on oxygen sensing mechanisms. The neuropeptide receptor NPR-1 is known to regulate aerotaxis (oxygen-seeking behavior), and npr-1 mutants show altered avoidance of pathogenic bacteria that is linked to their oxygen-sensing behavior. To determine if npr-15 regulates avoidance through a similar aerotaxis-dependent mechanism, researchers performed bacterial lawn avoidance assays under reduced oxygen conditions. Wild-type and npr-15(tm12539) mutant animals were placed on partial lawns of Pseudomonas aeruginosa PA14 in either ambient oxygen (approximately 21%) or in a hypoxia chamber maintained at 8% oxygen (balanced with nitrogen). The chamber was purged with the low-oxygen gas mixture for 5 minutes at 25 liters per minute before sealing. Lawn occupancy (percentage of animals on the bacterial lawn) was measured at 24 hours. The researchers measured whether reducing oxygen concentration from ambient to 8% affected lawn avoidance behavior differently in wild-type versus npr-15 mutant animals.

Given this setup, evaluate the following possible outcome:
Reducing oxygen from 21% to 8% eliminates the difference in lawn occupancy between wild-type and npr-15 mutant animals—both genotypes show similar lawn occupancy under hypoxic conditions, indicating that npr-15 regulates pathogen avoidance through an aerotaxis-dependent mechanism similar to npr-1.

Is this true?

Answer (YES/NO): NO